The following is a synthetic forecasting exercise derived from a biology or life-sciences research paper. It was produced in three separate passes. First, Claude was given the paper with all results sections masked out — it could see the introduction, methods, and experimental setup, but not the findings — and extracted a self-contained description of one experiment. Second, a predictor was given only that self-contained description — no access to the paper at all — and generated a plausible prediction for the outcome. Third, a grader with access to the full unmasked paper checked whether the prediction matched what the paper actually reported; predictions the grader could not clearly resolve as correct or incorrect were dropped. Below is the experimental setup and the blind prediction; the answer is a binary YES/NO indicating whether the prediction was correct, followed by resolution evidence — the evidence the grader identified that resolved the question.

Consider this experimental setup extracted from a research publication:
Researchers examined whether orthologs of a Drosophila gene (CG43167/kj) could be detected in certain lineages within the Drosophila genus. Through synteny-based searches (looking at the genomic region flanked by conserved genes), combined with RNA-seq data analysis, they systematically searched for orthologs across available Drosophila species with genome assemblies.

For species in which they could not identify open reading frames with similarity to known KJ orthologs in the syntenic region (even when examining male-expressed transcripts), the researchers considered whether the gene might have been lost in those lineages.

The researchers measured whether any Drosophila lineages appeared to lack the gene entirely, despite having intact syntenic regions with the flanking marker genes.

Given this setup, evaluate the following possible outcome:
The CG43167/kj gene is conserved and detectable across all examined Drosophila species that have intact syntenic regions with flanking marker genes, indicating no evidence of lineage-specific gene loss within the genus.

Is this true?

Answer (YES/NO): NO